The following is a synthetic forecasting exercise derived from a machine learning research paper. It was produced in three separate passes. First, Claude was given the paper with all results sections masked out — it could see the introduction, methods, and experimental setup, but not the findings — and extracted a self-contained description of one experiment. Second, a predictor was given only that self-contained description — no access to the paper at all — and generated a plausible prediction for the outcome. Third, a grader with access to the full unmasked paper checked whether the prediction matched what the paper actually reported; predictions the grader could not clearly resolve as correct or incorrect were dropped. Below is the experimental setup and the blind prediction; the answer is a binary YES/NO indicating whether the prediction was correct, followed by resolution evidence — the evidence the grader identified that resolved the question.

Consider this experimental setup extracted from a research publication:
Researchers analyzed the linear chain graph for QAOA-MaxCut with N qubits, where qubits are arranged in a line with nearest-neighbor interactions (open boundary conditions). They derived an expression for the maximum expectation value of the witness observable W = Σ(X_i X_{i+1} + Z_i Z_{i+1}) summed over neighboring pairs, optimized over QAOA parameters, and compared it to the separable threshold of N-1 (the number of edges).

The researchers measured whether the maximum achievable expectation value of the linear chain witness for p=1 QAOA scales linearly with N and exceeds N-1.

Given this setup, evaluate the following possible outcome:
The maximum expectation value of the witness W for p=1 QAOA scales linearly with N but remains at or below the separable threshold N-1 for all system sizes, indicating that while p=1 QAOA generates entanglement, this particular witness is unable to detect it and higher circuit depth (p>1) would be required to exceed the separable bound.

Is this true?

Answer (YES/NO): NO